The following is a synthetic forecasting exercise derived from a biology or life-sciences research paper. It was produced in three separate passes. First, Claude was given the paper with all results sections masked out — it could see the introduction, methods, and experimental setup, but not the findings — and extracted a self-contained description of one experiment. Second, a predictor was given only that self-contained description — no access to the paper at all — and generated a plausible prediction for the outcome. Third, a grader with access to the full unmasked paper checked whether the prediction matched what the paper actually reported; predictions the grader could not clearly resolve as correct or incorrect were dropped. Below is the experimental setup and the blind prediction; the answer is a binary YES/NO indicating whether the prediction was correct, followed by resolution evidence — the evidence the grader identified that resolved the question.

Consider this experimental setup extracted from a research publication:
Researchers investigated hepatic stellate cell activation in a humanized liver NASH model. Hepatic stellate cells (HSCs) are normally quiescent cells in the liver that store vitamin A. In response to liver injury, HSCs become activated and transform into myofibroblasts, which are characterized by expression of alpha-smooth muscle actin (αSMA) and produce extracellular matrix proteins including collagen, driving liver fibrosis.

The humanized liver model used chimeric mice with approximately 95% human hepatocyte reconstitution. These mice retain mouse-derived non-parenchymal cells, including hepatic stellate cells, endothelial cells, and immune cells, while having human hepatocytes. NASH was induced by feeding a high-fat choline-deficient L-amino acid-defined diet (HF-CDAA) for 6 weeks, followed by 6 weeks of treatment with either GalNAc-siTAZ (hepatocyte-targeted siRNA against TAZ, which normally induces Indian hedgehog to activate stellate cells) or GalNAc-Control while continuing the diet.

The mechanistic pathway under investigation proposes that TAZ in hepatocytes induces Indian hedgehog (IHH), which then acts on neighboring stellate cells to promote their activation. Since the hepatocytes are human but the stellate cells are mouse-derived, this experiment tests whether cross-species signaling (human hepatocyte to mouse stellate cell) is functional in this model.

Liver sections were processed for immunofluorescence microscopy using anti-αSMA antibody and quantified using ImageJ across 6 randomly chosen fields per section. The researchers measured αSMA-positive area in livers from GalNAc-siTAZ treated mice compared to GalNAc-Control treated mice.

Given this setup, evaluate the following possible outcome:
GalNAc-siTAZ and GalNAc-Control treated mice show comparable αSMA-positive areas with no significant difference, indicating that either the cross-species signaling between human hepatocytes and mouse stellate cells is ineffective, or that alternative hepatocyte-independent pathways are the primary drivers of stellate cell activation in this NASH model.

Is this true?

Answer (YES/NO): NO